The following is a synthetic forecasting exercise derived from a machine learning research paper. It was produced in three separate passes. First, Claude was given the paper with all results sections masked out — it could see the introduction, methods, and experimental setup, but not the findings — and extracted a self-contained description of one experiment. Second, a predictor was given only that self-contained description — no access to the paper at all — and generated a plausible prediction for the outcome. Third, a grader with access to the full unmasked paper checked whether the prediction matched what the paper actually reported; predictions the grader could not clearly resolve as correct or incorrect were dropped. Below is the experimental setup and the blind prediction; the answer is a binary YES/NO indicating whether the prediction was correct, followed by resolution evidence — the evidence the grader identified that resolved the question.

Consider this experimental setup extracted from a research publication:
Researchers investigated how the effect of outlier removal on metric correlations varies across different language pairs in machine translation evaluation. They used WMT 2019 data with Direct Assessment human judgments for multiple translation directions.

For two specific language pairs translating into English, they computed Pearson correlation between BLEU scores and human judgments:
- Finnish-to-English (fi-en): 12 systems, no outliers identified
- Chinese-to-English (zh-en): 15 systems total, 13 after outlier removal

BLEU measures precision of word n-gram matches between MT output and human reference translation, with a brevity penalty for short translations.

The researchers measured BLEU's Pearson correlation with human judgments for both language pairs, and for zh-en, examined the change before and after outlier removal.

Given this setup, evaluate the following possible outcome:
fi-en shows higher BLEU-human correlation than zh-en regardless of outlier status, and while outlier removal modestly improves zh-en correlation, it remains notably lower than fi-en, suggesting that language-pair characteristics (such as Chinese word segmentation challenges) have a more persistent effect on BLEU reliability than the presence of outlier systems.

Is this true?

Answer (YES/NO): NO